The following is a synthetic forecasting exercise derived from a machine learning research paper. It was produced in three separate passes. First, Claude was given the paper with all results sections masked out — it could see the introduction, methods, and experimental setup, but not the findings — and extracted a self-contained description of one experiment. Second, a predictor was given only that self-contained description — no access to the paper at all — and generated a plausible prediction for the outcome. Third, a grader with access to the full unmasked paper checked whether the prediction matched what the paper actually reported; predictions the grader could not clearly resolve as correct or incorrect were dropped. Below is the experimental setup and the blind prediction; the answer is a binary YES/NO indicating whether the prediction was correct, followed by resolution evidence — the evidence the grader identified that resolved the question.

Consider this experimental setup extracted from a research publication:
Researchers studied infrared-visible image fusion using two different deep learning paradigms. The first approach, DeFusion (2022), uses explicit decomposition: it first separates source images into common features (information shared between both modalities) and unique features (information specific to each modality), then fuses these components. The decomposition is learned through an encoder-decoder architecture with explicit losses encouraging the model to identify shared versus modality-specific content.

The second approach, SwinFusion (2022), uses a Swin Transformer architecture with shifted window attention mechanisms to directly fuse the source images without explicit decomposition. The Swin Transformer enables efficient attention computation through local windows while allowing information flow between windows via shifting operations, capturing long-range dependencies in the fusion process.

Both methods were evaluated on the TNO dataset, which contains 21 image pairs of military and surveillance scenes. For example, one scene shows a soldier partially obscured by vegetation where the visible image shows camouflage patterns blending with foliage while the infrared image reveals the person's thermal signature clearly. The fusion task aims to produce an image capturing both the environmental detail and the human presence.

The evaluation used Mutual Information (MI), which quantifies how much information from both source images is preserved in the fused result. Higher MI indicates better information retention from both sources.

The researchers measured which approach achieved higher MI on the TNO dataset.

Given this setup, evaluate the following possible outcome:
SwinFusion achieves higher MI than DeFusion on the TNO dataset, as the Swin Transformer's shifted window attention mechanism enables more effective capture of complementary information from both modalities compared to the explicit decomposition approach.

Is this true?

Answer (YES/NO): YES